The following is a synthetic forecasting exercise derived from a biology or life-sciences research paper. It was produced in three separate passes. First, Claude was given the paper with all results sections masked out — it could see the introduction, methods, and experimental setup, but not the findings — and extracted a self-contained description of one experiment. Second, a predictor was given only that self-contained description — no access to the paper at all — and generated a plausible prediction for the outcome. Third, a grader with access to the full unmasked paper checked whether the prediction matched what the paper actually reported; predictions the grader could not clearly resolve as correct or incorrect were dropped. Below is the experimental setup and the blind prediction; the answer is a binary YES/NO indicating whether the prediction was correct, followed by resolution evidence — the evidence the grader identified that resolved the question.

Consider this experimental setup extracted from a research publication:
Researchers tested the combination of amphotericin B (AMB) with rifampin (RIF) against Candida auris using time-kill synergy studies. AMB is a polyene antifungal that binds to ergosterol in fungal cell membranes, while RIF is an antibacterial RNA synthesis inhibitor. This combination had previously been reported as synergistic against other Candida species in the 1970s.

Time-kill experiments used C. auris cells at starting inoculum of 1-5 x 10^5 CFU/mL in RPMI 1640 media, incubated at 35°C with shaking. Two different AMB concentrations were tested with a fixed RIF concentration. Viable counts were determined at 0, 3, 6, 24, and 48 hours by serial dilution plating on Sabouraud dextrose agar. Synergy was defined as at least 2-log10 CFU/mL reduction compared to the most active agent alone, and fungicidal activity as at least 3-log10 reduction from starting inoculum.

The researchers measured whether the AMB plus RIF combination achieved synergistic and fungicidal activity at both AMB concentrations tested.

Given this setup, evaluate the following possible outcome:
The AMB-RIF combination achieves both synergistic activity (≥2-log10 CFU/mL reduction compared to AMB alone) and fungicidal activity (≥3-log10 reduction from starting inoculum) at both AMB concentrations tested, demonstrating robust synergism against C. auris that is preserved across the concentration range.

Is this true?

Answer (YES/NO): NO